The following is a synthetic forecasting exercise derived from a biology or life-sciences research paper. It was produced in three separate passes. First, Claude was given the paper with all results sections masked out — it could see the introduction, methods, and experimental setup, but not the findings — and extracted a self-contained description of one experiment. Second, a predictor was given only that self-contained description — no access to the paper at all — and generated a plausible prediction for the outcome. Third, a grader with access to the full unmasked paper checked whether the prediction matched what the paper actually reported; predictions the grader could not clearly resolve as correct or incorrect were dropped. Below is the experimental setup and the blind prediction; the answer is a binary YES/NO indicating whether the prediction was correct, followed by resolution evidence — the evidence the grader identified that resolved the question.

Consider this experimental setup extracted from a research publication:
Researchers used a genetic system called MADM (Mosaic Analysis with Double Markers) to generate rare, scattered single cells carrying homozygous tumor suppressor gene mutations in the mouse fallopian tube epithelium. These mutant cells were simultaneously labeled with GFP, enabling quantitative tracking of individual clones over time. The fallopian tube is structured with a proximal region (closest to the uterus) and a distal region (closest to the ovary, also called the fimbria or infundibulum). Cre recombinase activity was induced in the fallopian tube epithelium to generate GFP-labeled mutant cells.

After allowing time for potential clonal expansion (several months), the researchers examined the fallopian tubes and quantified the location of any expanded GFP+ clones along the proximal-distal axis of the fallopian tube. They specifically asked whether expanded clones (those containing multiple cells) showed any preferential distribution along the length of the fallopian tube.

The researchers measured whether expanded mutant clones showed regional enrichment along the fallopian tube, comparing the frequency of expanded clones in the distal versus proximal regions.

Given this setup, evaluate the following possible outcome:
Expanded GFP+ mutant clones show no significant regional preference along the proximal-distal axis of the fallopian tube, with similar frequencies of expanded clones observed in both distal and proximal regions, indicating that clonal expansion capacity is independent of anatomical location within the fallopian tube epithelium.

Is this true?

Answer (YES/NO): NO